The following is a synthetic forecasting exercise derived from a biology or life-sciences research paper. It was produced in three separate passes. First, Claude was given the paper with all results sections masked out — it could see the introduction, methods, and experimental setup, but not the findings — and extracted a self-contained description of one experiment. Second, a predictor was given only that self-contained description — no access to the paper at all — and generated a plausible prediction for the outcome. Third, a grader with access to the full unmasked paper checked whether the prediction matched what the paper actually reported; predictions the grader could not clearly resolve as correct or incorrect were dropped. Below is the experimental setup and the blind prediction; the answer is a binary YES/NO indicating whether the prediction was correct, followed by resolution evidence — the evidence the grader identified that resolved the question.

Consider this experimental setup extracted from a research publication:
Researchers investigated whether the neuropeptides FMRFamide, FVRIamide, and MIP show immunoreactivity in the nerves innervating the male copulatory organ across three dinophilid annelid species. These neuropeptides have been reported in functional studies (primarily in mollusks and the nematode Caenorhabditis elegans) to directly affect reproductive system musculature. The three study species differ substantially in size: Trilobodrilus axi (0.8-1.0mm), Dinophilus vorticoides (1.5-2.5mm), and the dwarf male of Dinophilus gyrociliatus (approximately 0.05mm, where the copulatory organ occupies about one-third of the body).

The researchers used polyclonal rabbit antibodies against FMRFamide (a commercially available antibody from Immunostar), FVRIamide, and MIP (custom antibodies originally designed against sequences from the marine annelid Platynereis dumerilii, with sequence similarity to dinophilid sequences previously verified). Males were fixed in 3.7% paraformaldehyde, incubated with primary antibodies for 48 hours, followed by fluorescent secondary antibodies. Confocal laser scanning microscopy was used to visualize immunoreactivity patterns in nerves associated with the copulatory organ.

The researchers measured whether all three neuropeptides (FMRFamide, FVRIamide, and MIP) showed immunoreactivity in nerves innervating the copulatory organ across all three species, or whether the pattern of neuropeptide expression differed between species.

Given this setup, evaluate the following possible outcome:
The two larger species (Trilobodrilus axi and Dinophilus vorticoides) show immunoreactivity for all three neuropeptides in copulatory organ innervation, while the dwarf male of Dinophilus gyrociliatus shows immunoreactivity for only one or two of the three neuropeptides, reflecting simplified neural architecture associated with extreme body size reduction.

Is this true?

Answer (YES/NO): NO